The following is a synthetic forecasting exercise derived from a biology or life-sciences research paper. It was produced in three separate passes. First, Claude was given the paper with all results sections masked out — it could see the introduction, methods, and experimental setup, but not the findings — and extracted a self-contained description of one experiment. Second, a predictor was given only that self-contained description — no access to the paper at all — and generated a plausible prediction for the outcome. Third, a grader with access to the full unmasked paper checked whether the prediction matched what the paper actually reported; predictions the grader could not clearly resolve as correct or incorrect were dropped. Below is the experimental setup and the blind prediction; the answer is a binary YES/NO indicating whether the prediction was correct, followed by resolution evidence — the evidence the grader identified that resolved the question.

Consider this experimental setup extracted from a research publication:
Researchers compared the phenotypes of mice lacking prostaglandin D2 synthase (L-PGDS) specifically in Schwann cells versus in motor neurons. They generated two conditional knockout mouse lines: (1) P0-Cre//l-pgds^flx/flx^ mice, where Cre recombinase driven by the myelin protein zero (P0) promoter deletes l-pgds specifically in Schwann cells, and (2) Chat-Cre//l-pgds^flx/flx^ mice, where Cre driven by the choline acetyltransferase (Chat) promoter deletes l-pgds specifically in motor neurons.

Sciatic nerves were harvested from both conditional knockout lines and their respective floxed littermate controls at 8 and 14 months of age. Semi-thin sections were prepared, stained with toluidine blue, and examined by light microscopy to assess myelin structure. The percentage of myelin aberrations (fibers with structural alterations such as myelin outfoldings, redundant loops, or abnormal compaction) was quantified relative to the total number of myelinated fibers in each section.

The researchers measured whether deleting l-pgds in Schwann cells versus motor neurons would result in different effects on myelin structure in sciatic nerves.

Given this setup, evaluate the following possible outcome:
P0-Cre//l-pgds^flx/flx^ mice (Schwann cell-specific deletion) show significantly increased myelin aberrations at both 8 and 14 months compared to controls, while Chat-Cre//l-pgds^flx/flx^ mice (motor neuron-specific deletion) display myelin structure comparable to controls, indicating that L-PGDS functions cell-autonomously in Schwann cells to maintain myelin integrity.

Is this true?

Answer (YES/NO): NO